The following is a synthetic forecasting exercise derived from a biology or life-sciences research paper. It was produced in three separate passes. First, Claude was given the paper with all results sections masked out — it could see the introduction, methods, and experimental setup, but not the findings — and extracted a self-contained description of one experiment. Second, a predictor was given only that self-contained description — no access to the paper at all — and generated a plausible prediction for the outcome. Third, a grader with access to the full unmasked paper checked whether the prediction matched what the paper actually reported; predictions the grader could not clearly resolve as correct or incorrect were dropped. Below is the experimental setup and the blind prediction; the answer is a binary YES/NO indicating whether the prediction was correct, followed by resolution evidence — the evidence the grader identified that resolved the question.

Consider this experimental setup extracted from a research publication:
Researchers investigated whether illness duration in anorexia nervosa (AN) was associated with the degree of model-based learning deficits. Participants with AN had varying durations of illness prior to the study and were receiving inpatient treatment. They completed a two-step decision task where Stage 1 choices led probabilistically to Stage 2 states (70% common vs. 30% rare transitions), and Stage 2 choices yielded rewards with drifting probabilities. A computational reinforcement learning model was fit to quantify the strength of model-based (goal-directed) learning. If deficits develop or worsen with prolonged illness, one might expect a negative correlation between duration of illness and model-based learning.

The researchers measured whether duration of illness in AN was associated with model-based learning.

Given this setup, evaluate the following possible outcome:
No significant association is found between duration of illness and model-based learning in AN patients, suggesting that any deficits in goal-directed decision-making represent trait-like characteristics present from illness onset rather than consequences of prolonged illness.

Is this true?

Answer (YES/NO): YES